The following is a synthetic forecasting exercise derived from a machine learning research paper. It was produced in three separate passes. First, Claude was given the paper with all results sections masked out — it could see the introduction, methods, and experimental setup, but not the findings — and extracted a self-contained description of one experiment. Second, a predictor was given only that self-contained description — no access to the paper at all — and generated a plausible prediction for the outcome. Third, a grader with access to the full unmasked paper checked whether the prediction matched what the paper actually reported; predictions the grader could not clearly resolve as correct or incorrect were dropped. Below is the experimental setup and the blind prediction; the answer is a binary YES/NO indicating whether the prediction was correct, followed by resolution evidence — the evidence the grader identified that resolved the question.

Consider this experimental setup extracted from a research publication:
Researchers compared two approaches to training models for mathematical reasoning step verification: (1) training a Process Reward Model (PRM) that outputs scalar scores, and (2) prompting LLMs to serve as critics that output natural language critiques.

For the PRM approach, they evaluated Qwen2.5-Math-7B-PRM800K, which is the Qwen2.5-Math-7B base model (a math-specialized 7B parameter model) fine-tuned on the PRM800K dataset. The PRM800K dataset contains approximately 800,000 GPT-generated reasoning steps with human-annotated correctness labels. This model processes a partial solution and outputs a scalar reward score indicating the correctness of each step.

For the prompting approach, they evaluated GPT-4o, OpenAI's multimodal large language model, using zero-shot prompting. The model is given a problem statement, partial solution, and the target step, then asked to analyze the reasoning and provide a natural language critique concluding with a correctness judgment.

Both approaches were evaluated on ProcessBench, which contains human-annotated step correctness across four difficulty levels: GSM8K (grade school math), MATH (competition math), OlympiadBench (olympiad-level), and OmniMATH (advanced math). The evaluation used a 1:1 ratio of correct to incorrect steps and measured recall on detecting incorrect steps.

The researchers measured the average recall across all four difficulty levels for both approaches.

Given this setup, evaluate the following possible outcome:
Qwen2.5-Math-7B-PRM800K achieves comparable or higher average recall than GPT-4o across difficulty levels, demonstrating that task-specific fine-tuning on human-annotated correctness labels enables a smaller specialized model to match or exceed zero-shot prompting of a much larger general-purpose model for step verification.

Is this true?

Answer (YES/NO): NO